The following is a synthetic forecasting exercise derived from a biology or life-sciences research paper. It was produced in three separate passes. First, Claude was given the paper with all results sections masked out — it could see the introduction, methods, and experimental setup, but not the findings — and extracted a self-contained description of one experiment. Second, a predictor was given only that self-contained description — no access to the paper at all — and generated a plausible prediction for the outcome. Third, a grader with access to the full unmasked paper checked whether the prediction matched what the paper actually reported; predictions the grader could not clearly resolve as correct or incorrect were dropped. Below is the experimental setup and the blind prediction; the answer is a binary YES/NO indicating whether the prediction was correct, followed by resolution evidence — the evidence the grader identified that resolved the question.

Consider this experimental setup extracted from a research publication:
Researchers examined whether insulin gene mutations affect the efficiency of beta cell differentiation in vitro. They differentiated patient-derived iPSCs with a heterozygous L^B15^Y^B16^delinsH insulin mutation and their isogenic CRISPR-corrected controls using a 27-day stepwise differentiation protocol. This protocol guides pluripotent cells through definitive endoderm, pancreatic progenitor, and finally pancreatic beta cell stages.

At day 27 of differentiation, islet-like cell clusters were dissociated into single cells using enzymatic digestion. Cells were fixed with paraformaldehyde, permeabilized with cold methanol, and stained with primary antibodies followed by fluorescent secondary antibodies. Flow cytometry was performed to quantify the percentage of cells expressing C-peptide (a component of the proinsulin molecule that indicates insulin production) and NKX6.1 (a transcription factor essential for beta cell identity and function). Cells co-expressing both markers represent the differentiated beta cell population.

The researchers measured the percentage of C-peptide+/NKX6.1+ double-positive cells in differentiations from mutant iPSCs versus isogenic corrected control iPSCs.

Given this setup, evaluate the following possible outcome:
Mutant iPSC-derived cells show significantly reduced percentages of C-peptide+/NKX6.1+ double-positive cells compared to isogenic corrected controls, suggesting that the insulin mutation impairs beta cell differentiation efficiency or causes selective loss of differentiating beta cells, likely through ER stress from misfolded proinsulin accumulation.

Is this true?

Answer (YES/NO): NO